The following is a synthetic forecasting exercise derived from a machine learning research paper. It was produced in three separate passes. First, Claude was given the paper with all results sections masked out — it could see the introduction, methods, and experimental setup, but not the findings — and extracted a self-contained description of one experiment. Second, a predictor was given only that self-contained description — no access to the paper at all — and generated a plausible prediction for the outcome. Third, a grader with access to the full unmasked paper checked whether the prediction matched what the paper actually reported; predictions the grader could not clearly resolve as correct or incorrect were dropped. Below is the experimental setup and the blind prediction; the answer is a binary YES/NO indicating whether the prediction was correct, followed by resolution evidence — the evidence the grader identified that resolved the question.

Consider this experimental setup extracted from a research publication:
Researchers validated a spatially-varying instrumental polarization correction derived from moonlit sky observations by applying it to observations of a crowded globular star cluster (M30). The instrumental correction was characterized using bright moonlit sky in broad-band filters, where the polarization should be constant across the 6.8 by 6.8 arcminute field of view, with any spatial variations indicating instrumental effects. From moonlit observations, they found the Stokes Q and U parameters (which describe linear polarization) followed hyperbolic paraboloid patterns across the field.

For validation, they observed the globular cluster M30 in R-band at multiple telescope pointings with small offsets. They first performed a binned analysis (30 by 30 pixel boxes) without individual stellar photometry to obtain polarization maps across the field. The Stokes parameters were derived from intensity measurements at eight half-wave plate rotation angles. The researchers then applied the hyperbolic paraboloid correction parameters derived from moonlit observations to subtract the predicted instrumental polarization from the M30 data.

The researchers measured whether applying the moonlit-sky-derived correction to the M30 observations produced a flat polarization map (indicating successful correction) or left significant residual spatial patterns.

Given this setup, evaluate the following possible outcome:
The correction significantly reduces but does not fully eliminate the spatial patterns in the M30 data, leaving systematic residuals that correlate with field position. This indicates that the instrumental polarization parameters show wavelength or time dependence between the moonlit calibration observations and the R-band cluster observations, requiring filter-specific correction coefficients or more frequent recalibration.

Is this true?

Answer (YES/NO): NO